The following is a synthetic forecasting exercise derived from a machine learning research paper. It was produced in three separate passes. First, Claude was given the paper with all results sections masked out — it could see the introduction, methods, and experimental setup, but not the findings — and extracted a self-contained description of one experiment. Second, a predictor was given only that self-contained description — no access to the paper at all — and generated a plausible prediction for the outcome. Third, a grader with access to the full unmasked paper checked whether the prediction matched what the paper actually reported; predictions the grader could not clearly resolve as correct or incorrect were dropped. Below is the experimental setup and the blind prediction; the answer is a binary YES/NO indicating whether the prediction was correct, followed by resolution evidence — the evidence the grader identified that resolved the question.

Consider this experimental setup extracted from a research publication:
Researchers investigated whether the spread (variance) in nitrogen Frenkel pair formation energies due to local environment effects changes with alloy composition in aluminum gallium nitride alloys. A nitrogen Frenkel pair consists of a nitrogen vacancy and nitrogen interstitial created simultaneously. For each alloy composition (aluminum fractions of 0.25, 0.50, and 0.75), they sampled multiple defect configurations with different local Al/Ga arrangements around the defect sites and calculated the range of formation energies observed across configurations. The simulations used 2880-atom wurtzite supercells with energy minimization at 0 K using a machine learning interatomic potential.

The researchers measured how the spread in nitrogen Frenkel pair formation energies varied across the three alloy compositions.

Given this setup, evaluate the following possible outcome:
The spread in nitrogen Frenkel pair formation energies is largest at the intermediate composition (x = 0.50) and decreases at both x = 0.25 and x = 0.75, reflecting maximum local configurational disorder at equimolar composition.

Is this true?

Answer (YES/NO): NO